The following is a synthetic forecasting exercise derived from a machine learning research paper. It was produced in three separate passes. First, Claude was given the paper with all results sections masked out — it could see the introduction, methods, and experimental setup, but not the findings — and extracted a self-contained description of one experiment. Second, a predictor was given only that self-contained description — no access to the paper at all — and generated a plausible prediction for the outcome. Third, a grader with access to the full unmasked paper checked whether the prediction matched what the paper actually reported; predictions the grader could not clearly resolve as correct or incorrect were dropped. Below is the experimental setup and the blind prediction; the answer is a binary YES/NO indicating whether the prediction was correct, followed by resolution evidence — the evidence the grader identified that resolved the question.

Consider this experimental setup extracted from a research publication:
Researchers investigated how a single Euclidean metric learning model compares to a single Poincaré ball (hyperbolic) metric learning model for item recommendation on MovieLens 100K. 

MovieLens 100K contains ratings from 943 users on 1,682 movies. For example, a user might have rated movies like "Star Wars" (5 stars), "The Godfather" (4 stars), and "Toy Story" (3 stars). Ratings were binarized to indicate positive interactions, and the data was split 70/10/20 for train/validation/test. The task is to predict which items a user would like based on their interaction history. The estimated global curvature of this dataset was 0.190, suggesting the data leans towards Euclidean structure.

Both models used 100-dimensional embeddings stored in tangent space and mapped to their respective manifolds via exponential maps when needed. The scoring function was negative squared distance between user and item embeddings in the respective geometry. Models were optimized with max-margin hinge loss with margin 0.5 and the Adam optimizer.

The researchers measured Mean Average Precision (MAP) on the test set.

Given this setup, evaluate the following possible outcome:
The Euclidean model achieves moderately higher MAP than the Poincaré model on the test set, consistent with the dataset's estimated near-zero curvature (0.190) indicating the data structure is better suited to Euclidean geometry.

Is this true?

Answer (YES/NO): YES